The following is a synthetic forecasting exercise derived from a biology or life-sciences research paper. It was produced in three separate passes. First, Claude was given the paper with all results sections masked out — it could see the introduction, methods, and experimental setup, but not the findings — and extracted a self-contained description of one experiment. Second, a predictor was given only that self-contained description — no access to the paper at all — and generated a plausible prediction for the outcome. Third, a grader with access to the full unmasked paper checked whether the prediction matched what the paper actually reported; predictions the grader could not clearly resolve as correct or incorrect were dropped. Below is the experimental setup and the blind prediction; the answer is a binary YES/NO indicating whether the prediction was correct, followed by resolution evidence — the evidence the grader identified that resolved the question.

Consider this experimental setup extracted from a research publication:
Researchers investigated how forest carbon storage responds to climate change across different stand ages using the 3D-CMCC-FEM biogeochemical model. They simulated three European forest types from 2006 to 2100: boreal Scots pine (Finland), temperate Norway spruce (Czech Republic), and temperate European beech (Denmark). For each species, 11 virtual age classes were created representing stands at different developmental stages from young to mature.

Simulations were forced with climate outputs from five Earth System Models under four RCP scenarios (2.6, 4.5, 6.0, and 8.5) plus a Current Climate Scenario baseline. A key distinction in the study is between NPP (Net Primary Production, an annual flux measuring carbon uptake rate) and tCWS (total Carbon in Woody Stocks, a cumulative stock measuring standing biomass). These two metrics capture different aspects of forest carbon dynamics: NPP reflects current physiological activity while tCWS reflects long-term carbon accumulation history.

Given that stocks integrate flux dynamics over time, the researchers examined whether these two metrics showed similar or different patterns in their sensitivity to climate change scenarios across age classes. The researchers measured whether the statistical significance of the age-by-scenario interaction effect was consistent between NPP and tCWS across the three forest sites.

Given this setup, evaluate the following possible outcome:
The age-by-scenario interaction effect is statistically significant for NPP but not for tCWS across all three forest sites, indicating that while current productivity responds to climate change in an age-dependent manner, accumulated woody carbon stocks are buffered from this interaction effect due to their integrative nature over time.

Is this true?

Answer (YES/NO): NO